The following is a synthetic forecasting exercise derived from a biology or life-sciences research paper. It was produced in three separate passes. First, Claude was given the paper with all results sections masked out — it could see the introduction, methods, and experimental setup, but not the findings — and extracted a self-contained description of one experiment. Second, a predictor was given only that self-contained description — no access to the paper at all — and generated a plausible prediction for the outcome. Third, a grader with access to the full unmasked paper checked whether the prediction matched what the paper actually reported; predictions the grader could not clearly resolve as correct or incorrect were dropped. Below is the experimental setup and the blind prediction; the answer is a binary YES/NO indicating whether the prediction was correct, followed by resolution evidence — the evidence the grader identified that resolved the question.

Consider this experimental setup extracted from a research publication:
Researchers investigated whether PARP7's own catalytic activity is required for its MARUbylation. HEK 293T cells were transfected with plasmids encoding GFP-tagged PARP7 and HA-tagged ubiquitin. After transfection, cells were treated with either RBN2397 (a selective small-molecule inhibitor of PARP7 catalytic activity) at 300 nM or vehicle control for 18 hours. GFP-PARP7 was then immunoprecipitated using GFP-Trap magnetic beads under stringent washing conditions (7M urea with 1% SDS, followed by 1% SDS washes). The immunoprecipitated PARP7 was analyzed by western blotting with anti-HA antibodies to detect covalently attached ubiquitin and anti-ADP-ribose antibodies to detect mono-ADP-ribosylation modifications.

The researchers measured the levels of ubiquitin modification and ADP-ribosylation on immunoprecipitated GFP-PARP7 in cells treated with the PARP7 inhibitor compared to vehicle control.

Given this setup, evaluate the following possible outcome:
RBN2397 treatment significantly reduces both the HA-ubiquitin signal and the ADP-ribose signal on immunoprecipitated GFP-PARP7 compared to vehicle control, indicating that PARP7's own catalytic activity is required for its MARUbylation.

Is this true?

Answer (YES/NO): YES